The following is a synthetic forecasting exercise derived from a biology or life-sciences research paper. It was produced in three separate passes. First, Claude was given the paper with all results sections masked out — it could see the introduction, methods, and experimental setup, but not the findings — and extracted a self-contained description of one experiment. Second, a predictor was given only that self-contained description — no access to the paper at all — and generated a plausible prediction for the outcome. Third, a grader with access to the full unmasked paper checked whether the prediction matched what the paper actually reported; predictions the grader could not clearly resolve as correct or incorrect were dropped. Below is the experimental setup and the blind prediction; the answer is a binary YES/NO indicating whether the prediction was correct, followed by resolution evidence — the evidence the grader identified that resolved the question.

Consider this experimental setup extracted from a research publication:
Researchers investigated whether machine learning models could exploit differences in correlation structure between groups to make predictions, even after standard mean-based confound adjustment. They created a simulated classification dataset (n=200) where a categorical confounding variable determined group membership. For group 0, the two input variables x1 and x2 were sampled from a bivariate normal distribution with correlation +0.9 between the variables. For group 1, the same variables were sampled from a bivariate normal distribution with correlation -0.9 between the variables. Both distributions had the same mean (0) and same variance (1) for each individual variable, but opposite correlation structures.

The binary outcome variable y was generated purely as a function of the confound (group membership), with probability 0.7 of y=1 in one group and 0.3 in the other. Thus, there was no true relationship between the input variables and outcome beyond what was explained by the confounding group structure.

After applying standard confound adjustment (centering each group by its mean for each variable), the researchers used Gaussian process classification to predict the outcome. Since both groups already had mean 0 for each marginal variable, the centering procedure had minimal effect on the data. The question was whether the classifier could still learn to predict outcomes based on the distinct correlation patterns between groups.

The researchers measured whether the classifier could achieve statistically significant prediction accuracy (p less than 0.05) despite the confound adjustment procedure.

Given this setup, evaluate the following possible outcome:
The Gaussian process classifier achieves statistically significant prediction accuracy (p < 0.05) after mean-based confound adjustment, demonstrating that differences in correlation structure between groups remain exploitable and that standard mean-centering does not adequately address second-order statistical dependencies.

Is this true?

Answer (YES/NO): YES